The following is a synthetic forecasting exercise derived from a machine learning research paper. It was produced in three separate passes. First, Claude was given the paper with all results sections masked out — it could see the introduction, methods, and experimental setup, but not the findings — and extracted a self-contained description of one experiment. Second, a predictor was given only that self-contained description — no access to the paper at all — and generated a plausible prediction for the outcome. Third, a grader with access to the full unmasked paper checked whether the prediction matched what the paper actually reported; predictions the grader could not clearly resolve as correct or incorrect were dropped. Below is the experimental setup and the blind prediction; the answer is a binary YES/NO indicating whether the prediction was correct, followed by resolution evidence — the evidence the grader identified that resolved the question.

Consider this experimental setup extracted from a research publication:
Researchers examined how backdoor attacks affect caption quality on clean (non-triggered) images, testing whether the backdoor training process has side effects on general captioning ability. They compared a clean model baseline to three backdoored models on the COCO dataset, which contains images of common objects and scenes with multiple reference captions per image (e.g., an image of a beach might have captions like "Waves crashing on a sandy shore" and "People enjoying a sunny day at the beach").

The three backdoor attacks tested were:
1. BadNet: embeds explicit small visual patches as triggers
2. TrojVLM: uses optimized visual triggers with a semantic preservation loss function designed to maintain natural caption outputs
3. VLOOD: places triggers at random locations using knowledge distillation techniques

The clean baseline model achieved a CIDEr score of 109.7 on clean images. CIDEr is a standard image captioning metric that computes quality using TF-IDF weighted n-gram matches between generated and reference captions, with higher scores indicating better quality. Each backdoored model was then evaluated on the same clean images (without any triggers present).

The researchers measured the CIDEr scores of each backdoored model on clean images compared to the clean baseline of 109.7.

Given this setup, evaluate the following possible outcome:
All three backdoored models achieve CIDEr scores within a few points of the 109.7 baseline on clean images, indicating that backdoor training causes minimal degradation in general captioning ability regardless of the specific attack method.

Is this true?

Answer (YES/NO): NO